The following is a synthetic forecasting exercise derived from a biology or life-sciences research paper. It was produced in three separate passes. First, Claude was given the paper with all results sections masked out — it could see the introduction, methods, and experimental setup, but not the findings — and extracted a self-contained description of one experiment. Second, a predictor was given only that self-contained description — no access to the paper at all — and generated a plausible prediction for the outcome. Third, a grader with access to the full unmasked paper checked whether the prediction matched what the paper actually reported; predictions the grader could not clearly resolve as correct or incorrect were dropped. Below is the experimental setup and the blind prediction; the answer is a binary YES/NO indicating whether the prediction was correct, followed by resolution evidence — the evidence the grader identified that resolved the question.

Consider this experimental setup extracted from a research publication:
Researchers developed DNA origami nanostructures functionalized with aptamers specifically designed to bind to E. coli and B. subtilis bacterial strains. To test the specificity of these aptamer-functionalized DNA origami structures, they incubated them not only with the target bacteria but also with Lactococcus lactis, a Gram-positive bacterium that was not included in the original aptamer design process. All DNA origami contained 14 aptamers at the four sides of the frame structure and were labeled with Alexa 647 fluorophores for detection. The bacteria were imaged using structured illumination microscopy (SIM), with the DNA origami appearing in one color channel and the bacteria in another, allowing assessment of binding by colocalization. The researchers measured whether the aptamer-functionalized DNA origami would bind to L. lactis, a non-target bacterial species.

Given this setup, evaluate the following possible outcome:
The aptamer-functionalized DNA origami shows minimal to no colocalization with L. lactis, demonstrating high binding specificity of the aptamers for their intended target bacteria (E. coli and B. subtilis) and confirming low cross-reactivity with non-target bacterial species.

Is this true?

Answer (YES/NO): YES